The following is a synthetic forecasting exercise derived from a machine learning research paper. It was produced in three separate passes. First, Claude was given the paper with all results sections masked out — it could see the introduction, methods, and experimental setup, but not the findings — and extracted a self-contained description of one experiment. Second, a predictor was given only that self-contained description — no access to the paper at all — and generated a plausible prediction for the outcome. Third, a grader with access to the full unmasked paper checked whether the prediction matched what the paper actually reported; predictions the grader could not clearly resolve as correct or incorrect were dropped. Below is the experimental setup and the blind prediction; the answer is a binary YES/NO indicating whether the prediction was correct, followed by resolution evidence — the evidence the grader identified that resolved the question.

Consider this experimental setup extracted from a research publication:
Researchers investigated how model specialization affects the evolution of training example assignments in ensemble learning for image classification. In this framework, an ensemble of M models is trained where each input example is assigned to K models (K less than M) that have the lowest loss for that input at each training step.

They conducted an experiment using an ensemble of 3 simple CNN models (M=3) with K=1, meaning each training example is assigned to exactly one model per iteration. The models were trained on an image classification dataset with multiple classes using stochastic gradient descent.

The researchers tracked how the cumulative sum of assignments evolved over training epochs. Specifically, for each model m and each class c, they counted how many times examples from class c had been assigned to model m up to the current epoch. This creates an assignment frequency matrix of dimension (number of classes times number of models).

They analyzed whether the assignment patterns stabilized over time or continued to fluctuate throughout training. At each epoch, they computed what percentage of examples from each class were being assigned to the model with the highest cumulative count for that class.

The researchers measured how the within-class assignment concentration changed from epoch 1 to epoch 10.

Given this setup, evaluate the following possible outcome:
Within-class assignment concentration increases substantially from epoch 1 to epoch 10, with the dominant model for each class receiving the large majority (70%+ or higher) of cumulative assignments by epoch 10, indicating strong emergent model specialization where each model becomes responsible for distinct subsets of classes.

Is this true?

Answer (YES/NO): YES